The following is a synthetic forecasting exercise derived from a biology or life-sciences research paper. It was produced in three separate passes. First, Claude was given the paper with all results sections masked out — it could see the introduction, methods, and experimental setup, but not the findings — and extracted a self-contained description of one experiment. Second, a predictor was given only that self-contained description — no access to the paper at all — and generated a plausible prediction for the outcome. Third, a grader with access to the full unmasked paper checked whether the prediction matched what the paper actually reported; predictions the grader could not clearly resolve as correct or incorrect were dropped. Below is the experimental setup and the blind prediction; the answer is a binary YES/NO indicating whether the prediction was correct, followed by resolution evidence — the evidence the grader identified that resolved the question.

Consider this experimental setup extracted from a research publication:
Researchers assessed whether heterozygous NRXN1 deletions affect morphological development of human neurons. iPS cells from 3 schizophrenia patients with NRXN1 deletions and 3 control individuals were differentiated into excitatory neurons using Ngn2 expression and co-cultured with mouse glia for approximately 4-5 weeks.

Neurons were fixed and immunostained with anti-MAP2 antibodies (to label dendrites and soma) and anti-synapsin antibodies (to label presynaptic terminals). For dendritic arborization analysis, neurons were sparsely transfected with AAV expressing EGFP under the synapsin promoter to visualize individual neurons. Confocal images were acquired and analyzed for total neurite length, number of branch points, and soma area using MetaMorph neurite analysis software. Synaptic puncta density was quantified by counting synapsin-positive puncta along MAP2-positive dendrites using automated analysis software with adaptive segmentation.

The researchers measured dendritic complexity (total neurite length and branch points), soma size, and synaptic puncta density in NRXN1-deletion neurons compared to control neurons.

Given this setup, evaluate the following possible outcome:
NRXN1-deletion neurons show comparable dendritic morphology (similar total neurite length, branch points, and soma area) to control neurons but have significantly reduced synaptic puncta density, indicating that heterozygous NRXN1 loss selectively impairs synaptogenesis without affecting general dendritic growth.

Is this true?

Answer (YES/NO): NO